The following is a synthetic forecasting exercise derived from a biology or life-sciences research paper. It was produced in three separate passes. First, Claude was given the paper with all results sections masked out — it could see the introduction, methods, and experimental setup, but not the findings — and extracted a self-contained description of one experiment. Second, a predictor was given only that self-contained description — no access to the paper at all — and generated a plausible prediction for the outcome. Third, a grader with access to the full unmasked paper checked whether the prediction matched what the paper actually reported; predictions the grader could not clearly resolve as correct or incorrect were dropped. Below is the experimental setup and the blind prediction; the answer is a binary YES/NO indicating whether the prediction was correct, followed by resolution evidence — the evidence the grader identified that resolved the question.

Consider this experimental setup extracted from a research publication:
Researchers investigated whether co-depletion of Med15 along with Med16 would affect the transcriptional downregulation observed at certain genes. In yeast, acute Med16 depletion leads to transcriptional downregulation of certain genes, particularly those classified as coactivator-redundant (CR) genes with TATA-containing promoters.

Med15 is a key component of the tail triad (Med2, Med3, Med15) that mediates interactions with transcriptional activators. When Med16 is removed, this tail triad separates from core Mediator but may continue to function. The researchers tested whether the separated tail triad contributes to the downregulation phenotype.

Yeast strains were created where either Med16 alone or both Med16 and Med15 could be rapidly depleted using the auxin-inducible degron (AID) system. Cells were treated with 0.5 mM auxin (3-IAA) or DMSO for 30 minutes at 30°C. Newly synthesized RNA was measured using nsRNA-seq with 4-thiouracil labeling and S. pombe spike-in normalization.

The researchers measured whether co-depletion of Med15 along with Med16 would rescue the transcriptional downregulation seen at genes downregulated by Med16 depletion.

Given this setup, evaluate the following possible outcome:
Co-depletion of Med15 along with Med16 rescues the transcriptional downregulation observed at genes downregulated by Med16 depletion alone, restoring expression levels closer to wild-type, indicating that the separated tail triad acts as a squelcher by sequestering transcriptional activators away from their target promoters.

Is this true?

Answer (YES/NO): NO